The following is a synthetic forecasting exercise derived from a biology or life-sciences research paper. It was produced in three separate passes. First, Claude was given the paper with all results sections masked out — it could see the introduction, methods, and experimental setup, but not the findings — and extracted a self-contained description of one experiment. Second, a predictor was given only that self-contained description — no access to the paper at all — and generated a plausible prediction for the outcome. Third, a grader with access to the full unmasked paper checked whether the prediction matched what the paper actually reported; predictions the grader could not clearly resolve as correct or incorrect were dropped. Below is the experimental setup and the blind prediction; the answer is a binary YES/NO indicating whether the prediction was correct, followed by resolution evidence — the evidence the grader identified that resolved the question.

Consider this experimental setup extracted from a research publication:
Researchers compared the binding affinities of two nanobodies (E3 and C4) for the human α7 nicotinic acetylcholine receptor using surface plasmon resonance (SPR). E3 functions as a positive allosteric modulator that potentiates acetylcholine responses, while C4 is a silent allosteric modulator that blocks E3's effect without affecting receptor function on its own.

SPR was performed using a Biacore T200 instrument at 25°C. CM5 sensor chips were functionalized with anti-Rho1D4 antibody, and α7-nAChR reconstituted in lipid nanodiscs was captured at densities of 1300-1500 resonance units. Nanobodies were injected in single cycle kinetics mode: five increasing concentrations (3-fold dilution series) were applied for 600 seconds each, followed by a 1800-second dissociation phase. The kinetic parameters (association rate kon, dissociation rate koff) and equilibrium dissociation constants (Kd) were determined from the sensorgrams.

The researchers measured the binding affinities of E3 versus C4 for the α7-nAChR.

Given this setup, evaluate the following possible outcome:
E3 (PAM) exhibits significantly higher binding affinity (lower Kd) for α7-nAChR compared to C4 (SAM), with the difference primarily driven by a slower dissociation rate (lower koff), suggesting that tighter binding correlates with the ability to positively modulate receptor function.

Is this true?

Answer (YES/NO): NO